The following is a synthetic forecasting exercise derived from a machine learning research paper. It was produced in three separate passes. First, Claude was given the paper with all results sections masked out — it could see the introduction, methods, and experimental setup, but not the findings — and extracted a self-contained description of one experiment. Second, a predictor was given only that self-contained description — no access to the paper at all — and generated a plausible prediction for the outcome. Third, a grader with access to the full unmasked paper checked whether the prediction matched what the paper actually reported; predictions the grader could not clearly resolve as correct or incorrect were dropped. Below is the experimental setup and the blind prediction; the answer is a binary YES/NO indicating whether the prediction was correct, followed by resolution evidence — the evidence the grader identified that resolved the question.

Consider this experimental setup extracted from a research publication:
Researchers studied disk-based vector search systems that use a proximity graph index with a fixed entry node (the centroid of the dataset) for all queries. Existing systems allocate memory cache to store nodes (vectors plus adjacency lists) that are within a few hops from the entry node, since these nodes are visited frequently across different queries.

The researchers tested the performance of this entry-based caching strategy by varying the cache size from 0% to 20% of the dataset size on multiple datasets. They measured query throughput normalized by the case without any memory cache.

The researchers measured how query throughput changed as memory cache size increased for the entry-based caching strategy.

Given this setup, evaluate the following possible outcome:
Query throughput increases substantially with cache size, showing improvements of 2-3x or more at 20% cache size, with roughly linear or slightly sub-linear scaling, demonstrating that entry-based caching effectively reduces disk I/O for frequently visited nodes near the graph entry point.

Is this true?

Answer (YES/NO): NO